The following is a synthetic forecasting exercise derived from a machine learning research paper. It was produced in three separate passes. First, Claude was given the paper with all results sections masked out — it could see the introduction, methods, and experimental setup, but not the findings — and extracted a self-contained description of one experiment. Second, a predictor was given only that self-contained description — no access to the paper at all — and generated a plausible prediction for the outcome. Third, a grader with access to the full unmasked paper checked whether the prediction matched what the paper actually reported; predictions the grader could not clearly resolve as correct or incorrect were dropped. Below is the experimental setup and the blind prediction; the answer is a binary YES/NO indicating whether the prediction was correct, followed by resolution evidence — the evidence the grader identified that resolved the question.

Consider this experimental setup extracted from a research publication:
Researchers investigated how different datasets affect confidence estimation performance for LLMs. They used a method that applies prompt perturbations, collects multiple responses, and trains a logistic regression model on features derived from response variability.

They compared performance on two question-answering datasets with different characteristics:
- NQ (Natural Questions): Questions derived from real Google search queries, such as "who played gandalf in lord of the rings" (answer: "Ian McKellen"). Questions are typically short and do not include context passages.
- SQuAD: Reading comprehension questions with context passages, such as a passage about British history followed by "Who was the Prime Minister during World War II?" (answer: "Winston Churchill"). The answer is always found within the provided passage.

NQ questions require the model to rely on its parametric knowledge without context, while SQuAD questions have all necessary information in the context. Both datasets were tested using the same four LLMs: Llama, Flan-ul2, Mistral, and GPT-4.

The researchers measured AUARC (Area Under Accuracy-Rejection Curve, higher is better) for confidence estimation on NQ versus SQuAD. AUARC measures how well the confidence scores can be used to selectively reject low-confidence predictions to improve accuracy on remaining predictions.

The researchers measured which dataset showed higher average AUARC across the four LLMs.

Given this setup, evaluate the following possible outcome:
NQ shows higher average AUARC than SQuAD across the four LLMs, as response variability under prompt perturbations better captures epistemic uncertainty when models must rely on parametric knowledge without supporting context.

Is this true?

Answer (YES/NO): NO